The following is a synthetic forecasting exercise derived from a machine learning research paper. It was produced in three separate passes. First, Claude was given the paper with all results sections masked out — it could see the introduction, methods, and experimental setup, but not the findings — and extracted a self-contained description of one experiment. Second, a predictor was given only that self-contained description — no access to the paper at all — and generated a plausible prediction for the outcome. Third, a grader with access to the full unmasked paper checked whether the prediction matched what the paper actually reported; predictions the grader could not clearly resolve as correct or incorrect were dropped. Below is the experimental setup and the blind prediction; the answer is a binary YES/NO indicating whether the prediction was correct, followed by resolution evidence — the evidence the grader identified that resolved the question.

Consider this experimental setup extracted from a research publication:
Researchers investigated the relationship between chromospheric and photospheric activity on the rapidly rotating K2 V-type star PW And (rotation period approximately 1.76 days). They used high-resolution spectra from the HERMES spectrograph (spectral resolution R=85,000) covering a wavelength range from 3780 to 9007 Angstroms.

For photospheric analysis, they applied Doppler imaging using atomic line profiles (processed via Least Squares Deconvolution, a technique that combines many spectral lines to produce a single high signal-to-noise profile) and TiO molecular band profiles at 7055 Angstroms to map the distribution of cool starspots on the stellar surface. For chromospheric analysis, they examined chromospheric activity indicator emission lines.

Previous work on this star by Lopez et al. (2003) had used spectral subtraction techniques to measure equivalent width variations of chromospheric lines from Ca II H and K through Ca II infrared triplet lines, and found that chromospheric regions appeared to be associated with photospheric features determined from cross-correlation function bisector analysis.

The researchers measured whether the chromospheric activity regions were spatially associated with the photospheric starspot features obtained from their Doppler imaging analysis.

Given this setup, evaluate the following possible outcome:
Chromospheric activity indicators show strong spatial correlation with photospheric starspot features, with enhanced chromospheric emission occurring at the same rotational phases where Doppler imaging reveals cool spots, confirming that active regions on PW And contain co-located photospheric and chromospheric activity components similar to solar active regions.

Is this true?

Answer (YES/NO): YES